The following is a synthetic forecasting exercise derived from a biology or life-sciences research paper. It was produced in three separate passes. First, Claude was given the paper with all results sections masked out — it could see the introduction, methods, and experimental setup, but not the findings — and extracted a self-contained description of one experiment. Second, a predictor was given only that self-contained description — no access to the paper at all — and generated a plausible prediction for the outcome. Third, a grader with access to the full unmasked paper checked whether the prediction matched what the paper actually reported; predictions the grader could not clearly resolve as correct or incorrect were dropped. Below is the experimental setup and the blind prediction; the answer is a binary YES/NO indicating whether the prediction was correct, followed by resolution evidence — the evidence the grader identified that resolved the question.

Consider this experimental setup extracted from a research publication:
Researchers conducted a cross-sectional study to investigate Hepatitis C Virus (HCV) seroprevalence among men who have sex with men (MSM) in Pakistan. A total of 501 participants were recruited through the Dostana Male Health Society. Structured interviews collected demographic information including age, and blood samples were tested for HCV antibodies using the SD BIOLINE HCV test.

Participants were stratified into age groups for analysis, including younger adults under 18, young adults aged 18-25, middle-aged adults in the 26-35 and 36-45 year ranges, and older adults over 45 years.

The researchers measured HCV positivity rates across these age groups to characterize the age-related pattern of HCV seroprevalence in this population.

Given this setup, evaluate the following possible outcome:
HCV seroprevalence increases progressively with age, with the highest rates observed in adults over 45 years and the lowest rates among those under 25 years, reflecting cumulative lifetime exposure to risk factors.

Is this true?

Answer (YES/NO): NO